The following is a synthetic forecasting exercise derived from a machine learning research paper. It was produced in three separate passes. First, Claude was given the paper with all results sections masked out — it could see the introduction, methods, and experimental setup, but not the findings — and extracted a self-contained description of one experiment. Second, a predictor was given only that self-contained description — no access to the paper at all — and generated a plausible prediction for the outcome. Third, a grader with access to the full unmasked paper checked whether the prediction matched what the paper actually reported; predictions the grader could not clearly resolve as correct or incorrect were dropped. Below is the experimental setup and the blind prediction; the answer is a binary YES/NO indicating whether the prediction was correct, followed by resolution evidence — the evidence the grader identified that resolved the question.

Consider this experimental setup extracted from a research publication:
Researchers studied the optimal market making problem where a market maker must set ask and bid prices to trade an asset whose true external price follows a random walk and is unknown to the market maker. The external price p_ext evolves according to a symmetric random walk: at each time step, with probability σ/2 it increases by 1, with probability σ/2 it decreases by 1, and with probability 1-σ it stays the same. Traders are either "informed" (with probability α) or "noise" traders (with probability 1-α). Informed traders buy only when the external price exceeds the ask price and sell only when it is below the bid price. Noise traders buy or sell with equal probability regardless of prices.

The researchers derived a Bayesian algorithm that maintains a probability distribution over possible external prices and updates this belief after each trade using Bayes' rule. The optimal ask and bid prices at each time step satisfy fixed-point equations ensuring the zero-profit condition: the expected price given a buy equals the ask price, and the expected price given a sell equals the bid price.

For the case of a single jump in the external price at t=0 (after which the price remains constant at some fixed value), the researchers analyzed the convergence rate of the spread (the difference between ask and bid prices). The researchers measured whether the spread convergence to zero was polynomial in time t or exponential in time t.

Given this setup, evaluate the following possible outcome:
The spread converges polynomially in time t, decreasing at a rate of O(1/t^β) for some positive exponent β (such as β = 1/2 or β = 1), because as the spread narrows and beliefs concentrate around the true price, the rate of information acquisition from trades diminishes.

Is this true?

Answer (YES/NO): NO